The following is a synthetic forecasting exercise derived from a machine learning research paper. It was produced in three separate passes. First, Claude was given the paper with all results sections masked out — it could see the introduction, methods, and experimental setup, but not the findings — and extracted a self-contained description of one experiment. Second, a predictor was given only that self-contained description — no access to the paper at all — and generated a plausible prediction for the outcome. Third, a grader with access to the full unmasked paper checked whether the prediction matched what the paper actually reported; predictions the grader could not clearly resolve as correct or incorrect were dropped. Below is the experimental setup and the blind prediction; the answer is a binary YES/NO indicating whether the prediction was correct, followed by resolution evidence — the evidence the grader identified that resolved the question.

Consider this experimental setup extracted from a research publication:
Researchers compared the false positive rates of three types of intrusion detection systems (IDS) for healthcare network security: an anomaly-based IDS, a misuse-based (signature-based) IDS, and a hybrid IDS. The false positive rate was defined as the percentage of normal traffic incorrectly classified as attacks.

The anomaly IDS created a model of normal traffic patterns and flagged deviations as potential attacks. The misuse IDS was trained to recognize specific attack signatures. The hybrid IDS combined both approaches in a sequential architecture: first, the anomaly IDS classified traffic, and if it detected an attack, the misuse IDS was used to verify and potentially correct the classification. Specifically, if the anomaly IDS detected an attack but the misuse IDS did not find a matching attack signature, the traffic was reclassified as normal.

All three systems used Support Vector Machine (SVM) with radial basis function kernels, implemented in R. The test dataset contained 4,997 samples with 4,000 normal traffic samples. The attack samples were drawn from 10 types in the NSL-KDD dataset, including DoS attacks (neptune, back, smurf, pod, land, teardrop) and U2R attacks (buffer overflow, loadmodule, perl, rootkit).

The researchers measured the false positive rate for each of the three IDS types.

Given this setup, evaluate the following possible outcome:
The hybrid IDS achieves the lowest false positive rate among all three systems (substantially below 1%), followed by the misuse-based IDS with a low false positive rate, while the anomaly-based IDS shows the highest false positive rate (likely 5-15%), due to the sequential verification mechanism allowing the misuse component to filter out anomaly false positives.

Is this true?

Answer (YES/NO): YES